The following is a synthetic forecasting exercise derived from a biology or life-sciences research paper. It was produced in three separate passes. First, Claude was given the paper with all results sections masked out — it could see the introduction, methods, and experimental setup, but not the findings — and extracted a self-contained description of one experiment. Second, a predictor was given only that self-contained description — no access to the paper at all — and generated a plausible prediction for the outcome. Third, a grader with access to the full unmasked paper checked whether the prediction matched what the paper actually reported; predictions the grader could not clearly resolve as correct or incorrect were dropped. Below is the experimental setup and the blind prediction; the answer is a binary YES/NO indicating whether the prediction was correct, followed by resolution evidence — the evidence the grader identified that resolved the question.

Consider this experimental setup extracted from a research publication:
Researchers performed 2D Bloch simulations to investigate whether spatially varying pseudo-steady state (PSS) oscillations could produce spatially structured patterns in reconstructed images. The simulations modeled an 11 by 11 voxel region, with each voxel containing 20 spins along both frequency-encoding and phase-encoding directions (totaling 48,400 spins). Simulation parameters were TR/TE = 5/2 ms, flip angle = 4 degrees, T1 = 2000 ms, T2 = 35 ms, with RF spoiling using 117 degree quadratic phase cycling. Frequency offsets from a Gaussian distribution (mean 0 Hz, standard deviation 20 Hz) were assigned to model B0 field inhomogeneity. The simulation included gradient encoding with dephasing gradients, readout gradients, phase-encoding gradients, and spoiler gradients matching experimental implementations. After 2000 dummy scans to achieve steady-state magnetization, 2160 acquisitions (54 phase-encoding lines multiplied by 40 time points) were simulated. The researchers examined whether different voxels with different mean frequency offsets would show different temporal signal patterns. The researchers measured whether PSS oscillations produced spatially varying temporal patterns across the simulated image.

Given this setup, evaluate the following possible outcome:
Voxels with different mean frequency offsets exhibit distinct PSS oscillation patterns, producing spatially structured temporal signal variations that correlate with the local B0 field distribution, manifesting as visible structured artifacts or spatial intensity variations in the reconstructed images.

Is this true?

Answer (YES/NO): YES